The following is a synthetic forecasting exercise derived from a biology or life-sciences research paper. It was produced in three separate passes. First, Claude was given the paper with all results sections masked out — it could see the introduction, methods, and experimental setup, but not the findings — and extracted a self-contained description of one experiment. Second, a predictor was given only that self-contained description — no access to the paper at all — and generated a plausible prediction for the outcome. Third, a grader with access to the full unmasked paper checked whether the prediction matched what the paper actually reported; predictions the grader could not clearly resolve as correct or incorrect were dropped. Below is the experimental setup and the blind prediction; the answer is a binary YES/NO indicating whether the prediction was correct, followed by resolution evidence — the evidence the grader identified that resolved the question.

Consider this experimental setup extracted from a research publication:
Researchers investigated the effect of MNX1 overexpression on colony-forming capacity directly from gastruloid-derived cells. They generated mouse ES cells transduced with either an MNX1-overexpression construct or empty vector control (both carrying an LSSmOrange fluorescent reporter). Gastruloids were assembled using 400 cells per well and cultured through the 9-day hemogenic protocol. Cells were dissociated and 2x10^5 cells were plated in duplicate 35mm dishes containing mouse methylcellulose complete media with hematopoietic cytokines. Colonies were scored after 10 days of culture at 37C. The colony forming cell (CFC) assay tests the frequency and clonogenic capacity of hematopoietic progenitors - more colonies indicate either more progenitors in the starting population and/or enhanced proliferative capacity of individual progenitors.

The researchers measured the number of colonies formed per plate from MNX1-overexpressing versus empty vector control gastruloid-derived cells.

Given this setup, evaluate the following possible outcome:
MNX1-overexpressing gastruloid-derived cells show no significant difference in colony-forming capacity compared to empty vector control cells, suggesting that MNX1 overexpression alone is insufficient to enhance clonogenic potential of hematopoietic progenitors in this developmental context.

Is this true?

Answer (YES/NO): NO